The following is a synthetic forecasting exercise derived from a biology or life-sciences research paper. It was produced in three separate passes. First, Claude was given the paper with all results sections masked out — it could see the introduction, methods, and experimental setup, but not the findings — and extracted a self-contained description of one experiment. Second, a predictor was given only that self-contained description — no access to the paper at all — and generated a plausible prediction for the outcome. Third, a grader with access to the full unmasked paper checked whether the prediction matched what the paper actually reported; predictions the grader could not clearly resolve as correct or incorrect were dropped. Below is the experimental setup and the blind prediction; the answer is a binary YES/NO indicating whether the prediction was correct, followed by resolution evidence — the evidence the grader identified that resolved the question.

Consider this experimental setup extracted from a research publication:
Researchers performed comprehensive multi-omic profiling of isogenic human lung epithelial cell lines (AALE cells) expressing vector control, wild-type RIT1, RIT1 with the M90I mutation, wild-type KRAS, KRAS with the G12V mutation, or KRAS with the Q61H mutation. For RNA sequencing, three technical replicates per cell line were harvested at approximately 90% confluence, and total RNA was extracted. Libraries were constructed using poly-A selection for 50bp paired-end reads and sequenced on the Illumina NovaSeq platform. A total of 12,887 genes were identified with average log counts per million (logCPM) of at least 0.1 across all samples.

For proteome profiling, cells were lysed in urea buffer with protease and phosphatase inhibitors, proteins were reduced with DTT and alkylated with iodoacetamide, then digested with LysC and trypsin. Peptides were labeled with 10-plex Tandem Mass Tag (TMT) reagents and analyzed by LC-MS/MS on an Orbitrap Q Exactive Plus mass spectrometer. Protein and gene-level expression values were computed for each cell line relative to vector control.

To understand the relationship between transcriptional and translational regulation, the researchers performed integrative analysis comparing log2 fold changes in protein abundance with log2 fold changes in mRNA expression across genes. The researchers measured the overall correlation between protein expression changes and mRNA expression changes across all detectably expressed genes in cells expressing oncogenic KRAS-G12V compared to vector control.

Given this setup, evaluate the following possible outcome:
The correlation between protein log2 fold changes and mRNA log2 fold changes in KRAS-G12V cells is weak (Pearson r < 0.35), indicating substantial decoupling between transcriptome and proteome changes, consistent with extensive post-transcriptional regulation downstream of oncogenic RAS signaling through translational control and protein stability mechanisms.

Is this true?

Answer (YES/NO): NO